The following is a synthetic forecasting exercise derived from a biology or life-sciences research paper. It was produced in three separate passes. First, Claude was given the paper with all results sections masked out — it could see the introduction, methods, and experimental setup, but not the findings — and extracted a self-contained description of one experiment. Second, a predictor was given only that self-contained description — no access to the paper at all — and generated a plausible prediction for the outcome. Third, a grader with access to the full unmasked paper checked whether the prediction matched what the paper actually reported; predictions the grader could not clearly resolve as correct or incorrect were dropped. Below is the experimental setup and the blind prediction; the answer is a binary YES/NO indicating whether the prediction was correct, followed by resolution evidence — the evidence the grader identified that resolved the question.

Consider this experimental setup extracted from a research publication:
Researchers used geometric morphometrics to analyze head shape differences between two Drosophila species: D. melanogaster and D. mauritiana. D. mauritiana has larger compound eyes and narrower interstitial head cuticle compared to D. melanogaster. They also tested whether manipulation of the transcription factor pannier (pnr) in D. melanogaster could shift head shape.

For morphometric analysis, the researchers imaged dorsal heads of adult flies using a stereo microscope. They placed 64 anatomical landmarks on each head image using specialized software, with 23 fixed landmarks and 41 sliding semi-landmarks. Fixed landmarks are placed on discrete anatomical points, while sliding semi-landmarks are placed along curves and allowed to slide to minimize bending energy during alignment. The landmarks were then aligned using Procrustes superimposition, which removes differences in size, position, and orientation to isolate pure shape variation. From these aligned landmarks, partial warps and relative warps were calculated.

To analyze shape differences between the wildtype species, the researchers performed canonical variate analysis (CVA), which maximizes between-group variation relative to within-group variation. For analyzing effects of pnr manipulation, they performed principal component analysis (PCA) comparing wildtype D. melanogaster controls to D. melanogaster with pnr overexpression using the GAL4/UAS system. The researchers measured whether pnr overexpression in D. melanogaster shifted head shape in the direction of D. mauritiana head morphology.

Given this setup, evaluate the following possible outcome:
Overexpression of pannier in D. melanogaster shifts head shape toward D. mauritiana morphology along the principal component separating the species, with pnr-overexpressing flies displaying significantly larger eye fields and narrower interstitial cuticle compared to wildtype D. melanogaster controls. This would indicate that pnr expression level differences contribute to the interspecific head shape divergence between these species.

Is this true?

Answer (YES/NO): YES